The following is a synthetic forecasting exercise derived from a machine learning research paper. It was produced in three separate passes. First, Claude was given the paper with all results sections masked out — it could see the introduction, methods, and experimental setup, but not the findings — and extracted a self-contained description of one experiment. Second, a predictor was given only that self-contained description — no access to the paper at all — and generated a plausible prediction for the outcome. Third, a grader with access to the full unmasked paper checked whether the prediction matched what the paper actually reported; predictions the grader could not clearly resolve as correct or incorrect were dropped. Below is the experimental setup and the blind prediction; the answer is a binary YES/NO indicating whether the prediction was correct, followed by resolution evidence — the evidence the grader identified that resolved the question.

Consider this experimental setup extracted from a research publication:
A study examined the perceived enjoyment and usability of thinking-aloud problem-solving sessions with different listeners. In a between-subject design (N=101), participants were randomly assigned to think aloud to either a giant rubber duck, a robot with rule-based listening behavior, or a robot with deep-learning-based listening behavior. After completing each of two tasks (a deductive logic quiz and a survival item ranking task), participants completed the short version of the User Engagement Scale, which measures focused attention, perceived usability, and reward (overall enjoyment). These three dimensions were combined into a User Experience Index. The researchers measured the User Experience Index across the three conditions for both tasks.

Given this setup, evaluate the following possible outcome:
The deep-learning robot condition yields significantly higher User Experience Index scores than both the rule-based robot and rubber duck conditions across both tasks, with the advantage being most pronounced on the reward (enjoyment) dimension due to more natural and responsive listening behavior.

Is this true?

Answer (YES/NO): NO